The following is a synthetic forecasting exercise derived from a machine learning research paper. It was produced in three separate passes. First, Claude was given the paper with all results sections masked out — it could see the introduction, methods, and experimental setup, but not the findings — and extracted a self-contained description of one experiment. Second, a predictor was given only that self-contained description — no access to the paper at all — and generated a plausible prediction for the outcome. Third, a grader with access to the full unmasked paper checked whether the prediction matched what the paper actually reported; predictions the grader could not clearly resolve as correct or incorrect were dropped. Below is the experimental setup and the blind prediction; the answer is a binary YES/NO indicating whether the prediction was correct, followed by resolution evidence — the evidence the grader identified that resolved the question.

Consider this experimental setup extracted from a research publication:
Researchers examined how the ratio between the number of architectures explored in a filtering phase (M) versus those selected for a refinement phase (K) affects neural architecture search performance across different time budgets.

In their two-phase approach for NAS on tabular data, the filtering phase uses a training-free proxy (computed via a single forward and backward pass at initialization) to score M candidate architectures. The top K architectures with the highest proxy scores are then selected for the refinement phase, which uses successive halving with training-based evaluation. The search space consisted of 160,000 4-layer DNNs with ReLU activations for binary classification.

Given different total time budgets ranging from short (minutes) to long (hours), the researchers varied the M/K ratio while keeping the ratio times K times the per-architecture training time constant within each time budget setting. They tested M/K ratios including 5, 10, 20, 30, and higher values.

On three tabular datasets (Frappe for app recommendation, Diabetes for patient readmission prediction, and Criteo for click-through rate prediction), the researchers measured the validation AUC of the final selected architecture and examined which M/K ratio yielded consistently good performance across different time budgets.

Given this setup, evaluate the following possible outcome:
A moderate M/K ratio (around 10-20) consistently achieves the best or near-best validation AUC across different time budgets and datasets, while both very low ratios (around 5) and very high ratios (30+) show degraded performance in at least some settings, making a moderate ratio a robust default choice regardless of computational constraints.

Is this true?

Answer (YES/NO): NO